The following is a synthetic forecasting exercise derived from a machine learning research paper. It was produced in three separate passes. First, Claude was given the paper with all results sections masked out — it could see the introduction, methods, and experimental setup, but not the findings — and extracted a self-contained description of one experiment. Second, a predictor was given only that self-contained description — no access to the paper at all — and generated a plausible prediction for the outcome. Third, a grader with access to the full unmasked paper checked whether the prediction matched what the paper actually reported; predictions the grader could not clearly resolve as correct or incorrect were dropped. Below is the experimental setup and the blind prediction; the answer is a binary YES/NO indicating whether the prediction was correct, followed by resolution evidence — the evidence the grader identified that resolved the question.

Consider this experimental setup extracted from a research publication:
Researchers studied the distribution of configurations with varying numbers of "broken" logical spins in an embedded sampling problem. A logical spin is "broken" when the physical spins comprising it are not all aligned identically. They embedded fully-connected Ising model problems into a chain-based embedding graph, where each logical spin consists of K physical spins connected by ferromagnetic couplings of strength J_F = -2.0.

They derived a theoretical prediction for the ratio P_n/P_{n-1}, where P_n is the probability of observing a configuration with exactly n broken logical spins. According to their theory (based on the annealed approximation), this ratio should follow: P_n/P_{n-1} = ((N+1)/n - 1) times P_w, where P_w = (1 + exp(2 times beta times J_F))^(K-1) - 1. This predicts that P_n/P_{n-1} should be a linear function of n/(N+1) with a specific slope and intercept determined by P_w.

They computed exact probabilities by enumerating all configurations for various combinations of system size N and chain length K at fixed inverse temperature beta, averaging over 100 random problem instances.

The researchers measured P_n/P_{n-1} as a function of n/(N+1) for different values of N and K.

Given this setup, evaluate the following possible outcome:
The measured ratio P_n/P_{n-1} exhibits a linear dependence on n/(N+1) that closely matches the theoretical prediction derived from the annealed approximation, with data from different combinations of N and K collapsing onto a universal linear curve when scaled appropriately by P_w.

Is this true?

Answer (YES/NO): YES